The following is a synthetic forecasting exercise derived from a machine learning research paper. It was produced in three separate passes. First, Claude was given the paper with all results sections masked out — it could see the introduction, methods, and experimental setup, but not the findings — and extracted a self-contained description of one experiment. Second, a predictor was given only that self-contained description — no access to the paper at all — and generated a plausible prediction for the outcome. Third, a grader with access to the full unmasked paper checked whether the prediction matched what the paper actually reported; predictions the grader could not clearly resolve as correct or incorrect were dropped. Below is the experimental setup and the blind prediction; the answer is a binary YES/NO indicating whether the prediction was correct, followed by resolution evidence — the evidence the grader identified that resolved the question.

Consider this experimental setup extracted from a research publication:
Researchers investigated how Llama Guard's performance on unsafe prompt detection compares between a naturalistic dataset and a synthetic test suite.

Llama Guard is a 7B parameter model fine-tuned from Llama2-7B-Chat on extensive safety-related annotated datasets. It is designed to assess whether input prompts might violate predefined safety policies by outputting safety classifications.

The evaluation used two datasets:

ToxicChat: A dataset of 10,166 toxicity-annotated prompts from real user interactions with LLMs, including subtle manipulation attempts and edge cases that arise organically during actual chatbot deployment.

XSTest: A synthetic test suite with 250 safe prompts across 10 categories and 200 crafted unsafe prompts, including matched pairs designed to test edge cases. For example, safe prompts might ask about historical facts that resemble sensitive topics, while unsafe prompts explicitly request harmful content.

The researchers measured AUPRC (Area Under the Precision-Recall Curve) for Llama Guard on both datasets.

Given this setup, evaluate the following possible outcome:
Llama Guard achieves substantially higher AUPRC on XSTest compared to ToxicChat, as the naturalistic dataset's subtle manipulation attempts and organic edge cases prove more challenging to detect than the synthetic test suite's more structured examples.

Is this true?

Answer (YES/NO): YES